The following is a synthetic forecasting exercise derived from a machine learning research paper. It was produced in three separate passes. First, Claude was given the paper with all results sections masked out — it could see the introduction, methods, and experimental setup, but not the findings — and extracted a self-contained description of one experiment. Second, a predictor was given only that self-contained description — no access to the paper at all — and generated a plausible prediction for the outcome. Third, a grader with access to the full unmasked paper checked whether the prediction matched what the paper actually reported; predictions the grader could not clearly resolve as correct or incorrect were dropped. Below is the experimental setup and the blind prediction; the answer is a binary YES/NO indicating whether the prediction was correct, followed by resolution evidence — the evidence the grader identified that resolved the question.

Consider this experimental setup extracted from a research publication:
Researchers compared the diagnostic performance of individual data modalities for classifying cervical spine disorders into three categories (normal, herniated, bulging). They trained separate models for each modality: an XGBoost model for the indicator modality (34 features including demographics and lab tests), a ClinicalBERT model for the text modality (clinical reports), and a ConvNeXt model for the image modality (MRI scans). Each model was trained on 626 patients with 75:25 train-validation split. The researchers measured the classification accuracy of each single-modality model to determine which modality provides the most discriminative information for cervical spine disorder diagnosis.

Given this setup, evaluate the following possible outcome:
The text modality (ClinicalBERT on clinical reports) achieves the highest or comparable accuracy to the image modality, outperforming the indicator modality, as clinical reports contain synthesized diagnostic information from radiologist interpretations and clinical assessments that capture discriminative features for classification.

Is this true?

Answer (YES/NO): YES